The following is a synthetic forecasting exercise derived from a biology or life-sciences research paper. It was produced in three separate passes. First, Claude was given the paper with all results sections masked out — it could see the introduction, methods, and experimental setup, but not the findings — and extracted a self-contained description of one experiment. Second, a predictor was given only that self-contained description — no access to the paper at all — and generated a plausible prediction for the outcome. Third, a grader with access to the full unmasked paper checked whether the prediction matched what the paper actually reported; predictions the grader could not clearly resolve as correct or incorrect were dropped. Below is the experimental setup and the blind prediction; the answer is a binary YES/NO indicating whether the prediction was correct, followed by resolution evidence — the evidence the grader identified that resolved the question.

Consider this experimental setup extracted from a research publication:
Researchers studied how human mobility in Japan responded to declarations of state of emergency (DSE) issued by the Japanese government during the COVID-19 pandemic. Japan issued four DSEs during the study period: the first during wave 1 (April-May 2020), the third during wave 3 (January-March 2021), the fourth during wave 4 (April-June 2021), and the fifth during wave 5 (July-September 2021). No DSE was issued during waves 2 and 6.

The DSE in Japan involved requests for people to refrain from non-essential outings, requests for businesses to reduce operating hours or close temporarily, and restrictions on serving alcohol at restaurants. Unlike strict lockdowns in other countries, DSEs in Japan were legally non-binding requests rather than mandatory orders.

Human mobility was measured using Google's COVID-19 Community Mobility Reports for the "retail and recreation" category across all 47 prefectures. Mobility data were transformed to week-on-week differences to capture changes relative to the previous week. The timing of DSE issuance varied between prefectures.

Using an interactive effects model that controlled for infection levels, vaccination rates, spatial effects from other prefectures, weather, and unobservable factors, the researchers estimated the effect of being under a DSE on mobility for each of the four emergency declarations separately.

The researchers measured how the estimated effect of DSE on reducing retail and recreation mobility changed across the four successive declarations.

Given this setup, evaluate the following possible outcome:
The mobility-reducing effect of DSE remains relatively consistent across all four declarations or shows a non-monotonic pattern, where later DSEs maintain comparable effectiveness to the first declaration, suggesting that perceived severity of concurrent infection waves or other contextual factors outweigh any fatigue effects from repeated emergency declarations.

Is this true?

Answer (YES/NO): NO